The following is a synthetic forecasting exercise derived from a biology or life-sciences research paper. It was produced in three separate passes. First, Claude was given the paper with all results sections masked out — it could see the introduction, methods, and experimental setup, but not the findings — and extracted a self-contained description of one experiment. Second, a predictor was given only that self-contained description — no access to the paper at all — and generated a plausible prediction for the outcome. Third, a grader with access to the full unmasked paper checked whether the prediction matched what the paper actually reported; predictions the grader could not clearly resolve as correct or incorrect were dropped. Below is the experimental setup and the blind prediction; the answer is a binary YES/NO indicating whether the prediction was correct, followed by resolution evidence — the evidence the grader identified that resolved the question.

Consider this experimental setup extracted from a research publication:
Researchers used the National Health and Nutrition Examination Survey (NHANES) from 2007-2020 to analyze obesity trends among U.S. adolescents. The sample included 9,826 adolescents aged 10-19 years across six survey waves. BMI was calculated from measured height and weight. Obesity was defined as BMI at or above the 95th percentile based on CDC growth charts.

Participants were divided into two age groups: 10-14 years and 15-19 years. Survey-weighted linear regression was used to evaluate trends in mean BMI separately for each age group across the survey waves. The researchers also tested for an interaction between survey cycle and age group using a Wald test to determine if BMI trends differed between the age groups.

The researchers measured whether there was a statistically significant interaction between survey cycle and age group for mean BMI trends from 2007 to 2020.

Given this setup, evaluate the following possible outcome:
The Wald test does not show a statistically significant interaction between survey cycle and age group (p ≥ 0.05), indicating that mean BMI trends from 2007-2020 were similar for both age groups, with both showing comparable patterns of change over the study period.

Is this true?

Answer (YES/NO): YES